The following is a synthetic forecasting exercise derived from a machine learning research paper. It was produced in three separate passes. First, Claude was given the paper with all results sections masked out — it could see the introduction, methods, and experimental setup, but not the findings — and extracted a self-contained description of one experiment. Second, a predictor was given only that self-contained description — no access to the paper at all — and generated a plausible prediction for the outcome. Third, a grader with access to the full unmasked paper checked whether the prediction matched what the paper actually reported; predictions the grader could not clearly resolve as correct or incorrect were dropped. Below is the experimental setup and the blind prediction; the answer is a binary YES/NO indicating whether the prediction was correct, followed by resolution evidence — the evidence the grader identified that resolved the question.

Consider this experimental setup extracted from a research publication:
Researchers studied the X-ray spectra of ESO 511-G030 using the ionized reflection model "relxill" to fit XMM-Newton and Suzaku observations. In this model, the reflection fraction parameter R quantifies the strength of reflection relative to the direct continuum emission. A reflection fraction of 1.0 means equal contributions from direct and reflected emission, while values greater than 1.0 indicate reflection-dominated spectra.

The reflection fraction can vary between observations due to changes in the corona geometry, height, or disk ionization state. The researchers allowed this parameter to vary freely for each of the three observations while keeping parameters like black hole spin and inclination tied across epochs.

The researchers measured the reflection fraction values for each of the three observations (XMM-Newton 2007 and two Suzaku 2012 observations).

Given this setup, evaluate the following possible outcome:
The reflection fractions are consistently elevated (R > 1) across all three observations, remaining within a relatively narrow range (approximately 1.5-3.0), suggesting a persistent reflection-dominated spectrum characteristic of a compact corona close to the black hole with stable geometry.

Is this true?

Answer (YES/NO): NO